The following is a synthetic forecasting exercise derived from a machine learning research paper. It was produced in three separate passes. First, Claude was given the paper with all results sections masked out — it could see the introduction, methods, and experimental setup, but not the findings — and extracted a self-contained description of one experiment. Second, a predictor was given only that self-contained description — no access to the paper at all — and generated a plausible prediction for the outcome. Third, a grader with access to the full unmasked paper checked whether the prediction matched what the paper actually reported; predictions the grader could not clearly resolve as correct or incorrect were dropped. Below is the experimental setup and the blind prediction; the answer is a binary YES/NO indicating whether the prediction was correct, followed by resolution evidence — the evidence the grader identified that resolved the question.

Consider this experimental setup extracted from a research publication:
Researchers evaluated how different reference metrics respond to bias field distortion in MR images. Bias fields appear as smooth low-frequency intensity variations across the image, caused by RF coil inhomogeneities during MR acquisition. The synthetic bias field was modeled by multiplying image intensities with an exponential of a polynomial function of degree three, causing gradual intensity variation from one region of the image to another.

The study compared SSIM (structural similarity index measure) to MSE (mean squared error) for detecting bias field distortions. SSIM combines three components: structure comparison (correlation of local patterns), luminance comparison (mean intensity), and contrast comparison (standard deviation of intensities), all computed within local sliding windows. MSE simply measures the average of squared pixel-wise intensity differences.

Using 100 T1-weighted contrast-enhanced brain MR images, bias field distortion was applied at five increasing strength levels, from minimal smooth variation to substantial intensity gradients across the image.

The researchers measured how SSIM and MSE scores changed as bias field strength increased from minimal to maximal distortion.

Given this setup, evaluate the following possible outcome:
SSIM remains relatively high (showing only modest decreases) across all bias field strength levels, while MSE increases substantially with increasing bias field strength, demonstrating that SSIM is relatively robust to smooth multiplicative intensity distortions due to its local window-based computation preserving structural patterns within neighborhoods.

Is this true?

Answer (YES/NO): YES